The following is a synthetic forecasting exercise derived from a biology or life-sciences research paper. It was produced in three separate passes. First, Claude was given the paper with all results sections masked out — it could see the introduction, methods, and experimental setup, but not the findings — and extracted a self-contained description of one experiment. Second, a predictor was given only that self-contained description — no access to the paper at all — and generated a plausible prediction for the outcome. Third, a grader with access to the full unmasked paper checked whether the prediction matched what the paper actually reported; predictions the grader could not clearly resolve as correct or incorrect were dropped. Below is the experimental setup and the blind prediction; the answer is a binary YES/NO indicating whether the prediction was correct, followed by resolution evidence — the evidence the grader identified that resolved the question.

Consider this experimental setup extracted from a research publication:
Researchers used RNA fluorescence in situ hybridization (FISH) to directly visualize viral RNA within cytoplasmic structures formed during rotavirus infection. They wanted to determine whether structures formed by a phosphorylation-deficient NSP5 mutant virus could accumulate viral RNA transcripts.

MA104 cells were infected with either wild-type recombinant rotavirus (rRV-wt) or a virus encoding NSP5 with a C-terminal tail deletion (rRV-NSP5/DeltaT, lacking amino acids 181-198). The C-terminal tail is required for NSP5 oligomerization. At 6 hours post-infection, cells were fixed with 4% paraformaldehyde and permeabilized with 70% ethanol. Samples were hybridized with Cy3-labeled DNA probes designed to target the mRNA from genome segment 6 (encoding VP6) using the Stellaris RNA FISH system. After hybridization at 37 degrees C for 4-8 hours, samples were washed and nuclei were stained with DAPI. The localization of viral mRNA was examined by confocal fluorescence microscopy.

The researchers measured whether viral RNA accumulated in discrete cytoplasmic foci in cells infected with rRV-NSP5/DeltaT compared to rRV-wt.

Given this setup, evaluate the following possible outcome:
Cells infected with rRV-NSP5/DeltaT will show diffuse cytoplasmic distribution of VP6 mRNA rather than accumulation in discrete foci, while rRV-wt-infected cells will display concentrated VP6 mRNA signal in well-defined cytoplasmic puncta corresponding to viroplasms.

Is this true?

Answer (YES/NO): YES